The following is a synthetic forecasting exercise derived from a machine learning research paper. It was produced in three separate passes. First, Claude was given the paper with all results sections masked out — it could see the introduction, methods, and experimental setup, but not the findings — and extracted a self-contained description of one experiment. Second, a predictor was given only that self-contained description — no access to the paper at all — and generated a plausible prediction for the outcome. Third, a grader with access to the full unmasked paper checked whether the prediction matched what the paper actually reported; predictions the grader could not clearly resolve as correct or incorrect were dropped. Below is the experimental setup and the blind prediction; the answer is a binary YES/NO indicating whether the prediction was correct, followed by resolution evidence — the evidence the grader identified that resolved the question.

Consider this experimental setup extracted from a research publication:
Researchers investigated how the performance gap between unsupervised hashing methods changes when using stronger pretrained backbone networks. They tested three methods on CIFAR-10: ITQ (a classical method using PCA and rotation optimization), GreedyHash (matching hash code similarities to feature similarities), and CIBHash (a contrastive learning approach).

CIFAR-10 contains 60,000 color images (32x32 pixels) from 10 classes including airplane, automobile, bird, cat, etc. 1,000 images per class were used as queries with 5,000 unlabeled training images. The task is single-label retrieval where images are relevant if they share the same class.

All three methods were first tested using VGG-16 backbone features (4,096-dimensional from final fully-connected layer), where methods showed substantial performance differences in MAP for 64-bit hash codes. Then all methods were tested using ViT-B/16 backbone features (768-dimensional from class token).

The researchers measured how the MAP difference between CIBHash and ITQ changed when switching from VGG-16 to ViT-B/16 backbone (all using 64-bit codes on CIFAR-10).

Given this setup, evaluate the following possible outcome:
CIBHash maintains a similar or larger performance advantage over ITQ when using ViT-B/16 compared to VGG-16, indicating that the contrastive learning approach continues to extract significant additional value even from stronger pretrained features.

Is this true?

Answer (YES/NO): NO